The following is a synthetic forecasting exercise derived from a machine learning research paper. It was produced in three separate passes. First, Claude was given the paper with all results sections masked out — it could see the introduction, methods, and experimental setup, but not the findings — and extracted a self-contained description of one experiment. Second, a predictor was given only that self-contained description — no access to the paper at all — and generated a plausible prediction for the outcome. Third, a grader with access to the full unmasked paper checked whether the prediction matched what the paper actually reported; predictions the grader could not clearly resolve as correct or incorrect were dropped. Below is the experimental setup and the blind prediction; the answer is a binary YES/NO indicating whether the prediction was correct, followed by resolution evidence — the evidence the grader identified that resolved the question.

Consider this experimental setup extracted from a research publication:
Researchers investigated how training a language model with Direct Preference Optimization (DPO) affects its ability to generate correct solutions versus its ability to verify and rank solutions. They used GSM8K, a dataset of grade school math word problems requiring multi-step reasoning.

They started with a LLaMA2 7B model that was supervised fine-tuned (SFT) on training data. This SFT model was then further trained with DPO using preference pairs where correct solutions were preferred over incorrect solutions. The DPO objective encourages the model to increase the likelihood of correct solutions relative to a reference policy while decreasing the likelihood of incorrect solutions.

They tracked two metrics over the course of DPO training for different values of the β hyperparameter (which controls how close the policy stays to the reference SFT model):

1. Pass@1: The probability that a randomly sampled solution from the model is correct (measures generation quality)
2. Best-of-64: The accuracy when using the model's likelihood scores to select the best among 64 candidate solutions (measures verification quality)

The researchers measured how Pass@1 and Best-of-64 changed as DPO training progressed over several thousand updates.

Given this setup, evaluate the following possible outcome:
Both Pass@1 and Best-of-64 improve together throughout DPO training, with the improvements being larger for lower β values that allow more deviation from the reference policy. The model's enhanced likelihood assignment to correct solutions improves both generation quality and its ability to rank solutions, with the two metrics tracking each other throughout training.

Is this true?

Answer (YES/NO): NO